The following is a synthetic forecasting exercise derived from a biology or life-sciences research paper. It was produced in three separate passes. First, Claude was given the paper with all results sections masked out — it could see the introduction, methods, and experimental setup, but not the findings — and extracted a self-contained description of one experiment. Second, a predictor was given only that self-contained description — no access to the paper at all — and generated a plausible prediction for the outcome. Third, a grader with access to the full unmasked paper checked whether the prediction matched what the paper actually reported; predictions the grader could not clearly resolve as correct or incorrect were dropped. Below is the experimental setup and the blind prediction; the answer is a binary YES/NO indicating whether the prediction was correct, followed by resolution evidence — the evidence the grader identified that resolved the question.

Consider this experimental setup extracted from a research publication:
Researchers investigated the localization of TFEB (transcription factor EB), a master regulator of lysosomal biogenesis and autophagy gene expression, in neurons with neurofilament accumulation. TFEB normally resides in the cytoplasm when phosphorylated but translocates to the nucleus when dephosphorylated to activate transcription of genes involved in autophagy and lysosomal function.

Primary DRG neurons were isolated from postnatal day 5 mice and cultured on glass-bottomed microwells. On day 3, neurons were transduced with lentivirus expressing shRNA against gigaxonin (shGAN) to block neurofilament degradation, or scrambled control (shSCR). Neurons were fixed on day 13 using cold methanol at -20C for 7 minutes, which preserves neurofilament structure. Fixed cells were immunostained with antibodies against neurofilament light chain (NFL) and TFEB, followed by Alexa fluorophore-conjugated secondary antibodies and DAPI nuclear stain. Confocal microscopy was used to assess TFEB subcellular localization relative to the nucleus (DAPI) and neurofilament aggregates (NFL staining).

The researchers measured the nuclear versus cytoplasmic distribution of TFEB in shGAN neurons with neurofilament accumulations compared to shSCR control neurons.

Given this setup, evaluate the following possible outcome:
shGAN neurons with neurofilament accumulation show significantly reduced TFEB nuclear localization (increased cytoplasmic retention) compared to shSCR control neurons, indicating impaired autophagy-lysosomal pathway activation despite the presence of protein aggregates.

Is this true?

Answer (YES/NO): YES